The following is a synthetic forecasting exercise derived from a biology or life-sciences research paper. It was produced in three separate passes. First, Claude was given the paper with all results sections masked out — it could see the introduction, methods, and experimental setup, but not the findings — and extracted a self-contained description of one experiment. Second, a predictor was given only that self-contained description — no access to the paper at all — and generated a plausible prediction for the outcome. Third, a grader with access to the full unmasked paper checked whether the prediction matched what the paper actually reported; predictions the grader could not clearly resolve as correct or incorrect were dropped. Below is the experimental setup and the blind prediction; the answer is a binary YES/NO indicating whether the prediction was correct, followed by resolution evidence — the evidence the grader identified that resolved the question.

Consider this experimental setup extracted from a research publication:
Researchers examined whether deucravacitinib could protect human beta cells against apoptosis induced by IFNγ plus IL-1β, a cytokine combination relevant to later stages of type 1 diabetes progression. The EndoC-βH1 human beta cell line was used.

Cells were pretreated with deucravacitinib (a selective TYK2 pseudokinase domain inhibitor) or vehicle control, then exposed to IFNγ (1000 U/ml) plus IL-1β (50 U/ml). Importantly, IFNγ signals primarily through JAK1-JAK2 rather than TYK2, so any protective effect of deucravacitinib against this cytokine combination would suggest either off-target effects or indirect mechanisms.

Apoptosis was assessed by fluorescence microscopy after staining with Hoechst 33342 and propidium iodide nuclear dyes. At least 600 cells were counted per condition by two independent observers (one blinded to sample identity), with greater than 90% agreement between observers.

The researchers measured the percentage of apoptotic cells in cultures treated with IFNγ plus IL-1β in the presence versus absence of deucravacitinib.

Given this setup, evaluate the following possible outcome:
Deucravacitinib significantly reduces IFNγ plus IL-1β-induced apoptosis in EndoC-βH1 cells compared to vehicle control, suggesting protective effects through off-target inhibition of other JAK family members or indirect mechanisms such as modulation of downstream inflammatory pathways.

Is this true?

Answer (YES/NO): YES